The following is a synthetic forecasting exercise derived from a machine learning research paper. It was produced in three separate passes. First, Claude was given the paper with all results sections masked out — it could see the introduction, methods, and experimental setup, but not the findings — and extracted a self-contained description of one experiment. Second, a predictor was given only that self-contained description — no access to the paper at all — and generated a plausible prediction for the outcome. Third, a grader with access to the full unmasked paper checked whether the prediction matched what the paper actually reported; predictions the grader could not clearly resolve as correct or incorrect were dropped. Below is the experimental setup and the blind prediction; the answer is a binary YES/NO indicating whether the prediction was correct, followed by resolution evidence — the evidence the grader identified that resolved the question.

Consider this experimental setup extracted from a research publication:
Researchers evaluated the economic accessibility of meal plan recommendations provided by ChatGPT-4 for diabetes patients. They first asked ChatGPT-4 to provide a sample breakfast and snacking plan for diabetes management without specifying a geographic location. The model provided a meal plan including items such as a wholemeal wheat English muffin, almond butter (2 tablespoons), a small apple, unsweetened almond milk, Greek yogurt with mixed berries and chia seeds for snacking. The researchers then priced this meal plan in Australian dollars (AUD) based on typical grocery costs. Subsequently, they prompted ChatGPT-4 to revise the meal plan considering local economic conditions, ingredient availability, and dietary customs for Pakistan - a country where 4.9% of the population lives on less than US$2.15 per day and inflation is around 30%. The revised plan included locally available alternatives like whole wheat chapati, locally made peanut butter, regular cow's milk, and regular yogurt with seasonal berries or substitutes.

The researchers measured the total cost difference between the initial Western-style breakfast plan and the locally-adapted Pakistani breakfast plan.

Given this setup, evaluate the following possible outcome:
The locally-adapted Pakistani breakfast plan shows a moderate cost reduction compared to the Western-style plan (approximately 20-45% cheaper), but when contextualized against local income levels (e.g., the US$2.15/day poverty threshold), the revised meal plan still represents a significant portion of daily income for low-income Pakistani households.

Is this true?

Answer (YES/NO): NO